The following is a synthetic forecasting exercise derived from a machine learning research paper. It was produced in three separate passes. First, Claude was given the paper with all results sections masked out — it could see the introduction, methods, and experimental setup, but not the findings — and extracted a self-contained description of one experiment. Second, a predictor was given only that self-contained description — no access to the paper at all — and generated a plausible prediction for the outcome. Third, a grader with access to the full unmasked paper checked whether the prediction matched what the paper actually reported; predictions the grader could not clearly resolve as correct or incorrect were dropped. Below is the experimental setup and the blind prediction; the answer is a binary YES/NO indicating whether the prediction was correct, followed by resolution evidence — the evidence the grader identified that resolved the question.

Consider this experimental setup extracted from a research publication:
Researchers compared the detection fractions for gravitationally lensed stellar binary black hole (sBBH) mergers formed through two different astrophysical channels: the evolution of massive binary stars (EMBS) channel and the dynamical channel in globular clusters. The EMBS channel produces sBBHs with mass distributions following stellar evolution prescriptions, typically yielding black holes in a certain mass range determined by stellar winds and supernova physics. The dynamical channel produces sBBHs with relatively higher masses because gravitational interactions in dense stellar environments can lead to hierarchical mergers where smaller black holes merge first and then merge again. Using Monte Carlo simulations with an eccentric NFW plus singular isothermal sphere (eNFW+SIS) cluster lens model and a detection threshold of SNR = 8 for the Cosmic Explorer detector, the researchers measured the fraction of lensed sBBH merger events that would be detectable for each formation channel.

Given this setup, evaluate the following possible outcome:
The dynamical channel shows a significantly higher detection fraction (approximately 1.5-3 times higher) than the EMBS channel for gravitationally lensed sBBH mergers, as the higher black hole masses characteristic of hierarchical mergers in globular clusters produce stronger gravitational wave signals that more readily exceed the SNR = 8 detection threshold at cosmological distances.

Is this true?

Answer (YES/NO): NO